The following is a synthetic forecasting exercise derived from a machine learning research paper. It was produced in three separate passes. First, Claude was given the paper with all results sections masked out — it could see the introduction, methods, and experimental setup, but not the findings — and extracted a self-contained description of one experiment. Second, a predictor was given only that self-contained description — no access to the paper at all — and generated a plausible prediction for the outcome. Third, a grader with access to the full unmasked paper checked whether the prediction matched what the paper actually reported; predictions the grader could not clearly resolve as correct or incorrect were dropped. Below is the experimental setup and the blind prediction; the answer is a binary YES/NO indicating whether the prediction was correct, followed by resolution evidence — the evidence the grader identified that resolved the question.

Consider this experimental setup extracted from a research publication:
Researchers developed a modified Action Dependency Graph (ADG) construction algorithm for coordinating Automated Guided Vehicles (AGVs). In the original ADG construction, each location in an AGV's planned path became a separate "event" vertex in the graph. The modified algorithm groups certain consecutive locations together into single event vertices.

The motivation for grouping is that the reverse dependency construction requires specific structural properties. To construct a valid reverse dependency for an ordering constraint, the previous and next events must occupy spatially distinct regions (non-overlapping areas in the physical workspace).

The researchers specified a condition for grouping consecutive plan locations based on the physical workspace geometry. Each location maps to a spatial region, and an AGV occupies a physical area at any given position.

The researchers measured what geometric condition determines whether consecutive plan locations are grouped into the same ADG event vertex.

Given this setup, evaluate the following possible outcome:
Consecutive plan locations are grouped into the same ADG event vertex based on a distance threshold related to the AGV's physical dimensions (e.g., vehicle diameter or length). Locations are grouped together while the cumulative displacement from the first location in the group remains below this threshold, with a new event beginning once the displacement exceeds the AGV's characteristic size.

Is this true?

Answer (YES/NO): NO